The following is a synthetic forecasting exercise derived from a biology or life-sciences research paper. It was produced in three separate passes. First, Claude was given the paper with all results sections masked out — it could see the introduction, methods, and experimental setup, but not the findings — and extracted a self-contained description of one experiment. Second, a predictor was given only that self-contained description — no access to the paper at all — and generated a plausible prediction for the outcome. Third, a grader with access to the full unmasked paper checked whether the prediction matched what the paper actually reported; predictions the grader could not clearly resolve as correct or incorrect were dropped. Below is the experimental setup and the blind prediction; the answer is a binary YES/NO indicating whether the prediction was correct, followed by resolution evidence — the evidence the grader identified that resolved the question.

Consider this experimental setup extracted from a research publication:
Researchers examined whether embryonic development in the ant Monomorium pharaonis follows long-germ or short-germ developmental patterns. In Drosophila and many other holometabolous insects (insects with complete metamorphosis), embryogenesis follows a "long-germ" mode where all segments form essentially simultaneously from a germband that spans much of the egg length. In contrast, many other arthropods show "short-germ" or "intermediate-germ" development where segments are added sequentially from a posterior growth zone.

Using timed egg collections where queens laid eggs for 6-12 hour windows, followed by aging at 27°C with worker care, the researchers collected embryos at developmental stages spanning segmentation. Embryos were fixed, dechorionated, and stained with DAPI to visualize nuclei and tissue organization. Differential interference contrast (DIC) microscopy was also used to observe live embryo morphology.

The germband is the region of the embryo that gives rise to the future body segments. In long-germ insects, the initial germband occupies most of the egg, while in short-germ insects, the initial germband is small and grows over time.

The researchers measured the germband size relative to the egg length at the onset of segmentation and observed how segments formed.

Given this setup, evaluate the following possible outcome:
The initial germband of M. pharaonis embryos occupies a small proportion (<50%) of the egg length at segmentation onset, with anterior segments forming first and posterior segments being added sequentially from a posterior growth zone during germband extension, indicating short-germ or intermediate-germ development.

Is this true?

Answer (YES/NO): NO